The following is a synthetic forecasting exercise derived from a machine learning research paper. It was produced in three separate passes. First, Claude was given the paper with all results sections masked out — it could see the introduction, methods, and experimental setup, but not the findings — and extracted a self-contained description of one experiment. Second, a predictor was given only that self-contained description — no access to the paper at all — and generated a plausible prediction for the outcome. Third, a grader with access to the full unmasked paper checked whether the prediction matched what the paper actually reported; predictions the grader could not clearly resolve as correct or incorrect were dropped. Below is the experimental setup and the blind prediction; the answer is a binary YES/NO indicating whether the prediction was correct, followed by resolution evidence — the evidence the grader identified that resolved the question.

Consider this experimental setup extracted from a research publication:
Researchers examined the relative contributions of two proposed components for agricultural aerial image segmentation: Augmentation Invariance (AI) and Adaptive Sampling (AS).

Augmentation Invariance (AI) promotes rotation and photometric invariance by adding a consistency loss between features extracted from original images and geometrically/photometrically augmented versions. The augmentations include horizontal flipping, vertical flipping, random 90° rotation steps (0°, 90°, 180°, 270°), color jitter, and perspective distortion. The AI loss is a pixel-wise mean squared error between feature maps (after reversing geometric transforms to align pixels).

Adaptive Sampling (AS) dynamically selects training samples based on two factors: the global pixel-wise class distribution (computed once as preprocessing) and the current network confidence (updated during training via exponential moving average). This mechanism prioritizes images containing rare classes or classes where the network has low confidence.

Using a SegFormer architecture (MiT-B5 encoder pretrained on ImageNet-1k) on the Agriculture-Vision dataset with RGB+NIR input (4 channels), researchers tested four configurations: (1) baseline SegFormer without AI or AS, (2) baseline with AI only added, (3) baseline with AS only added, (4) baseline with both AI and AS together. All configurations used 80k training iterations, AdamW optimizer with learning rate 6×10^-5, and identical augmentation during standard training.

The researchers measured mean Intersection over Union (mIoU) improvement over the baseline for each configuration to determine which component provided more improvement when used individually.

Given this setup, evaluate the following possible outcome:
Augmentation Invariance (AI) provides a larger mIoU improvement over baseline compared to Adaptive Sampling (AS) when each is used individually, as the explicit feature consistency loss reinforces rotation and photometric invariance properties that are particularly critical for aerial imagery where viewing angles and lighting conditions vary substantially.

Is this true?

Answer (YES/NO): YES